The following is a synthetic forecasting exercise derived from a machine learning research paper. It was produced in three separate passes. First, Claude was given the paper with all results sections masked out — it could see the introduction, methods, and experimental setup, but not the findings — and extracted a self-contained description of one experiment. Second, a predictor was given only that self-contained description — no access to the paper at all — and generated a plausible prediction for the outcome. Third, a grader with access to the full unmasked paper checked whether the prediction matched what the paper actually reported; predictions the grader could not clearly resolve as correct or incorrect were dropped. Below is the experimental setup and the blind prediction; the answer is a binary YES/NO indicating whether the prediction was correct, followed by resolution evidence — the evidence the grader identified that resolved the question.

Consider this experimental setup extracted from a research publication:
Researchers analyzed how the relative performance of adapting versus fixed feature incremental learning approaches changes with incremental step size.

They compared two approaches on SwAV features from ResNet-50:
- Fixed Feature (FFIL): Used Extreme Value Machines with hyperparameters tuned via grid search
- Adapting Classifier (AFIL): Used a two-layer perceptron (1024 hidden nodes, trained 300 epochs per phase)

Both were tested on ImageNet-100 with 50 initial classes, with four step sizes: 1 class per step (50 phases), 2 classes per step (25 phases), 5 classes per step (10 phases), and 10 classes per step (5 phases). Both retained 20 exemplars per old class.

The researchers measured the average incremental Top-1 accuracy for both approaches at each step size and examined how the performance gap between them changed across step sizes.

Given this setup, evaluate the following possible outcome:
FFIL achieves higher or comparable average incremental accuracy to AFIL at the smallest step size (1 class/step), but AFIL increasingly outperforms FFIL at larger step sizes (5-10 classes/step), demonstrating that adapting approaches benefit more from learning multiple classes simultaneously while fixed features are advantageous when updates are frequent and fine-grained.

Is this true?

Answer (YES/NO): NO